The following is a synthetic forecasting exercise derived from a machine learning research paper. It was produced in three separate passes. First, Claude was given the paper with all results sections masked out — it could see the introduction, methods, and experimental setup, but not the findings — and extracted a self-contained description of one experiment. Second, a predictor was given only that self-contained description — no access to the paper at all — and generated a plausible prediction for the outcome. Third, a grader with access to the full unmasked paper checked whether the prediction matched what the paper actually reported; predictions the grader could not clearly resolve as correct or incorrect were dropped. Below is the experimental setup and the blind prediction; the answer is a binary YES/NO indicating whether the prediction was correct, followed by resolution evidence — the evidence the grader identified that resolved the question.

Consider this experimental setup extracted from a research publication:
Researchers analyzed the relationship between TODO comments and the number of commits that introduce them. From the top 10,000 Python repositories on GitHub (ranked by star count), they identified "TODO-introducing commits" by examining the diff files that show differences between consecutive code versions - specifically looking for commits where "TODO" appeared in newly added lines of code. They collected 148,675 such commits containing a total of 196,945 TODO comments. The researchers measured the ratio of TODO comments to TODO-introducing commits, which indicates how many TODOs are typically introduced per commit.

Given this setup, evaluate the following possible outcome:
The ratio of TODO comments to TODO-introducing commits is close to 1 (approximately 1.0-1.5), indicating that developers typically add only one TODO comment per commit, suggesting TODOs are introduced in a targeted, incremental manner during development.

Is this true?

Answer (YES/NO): YES